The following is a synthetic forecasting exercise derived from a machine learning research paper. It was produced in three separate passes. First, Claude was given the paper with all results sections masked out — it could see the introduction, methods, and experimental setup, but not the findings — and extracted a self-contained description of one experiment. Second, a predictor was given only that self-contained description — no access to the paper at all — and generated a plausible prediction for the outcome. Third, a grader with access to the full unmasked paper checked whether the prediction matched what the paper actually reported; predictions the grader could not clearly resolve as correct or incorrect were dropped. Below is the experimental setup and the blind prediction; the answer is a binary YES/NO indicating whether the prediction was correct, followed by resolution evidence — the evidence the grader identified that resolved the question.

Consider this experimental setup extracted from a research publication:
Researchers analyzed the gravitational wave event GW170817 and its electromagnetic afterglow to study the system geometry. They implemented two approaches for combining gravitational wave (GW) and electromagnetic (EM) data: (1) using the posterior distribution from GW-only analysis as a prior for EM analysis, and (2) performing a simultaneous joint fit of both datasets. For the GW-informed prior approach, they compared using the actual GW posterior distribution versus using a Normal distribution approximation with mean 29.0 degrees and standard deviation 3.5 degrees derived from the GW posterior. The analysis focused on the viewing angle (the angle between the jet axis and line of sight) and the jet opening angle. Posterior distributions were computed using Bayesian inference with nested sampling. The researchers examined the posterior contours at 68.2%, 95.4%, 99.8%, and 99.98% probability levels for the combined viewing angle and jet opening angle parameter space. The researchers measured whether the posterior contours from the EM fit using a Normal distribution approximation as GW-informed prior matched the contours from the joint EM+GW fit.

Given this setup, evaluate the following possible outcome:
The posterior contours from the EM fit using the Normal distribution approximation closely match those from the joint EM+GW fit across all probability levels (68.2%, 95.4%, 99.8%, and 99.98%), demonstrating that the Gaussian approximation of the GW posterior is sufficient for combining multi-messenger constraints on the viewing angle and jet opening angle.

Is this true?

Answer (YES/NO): NO